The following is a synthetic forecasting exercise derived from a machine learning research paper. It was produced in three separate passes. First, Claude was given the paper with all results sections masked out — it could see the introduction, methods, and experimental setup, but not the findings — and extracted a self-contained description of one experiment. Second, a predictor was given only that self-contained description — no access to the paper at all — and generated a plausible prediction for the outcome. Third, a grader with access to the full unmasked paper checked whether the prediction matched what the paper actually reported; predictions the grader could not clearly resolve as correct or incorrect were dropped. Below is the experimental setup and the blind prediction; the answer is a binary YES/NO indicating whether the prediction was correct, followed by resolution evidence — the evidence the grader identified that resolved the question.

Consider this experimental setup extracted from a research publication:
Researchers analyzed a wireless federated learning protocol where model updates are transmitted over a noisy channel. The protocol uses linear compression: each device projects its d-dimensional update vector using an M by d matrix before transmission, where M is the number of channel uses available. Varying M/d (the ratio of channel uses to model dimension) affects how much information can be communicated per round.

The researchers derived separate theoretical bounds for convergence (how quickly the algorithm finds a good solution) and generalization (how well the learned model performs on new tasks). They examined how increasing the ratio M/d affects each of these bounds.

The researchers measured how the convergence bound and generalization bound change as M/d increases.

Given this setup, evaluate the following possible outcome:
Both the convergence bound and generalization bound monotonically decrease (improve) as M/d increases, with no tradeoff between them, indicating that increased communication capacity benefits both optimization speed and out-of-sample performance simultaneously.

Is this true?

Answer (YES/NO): NO